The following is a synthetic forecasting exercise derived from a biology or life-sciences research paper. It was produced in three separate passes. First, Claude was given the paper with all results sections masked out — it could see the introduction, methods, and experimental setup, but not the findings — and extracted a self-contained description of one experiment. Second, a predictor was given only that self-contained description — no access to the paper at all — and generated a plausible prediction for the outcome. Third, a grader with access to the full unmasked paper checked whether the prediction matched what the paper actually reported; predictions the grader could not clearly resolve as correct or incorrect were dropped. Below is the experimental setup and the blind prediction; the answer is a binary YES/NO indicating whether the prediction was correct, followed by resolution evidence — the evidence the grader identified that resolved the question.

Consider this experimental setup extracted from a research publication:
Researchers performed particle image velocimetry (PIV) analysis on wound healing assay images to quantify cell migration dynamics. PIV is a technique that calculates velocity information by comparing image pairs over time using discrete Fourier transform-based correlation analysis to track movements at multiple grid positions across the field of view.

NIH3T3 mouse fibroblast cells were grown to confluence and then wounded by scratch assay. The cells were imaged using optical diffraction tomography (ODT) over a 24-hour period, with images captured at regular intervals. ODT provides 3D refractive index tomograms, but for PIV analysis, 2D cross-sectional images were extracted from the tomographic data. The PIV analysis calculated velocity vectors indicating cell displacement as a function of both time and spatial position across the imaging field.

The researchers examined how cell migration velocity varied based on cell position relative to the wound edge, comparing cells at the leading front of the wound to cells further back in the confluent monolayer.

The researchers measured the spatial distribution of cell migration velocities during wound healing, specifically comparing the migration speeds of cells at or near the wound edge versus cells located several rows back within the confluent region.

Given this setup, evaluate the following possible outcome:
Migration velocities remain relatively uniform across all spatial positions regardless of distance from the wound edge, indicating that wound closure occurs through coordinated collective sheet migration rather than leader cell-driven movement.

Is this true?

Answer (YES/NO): NO